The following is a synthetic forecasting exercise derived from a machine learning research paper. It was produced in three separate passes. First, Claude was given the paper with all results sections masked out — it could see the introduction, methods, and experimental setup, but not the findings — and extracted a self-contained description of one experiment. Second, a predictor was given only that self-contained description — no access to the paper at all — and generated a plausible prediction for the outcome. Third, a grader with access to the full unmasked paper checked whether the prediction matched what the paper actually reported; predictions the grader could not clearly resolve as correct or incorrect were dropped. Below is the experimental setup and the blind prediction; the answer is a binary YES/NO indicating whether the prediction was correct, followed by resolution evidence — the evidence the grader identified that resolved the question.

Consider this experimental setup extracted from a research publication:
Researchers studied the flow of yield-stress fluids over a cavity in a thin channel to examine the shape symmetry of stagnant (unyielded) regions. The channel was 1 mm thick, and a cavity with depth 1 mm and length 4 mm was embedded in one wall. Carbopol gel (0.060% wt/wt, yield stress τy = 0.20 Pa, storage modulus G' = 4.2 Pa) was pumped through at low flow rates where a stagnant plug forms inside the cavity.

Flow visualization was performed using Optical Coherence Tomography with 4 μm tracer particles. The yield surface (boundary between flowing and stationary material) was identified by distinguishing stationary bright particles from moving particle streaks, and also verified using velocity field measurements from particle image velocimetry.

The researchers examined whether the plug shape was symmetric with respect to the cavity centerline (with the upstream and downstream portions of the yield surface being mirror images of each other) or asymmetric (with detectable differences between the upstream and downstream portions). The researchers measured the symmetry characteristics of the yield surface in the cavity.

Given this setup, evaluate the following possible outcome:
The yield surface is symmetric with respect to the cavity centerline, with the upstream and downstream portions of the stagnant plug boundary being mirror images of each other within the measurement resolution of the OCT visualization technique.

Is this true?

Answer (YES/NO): NO